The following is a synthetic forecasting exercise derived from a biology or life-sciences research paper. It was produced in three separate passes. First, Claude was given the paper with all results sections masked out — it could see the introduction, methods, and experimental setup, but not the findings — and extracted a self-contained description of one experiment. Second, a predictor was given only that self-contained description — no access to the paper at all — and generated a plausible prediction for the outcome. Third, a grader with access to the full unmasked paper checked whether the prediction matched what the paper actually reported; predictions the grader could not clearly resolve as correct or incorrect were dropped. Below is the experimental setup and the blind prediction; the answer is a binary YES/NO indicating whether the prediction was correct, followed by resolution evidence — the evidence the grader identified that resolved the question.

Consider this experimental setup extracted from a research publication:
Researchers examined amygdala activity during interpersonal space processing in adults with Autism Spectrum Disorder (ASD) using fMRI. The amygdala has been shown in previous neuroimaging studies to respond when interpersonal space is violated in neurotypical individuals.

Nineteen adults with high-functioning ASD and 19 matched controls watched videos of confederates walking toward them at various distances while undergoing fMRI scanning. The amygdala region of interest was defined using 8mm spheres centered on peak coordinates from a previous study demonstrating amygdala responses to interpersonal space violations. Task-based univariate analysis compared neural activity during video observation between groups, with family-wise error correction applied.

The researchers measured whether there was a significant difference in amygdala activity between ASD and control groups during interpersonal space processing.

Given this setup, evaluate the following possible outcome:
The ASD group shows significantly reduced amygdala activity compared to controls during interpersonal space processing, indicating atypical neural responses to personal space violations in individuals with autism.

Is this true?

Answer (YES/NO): NO